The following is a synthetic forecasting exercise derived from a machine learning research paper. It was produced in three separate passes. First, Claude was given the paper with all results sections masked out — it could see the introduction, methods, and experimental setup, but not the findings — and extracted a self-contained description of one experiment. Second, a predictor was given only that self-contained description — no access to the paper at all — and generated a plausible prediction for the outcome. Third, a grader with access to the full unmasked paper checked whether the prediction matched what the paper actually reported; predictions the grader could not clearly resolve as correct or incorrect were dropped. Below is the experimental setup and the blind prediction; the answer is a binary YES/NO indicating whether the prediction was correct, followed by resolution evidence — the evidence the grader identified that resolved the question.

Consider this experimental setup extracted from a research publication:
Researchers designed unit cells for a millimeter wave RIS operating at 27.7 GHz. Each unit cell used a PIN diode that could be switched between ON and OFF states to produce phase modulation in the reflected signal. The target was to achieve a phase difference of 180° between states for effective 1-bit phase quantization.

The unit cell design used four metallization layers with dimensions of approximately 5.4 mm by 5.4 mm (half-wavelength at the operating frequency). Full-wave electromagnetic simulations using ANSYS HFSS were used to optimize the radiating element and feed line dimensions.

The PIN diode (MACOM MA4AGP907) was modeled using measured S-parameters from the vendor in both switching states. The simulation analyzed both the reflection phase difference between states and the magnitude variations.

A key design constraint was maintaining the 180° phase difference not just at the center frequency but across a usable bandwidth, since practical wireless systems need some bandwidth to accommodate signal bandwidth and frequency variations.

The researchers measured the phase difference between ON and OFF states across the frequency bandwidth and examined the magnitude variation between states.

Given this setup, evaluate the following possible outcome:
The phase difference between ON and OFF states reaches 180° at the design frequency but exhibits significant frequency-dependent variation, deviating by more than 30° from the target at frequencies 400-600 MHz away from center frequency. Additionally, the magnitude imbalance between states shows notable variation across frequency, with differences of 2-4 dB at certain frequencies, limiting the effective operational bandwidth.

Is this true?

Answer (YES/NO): NO